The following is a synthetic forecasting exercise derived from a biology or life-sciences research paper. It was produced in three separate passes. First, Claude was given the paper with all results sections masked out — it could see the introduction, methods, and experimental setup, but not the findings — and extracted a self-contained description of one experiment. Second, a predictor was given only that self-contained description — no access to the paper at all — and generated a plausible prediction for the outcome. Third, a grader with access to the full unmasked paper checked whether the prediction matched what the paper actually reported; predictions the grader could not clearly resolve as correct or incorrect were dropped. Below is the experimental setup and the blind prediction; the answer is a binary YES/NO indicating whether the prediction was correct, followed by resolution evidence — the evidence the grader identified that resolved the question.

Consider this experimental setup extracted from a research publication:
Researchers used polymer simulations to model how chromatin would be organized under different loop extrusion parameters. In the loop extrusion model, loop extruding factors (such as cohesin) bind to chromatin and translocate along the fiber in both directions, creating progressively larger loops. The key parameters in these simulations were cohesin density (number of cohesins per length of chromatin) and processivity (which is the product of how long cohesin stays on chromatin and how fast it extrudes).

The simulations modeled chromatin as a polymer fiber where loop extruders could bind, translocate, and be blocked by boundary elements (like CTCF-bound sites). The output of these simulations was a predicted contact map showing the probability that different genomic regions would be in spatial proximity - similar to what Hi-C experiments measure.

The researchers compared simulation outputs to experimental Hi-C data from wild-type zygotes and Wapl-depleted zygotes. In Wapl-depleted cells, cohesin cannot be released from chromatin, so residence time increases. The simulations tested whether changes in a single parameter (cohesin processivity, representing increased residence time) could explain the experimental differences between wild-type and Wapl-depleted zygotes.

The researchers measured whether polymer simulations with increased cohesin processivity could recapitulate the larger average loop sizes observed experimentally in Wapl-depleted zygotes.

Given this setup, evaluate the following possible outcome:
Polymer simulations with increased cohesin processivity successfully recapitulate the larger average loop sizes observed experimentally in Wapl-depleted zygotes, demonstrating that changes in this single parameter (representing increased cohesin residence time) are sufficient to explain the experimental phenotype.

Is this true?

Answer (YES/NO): NO